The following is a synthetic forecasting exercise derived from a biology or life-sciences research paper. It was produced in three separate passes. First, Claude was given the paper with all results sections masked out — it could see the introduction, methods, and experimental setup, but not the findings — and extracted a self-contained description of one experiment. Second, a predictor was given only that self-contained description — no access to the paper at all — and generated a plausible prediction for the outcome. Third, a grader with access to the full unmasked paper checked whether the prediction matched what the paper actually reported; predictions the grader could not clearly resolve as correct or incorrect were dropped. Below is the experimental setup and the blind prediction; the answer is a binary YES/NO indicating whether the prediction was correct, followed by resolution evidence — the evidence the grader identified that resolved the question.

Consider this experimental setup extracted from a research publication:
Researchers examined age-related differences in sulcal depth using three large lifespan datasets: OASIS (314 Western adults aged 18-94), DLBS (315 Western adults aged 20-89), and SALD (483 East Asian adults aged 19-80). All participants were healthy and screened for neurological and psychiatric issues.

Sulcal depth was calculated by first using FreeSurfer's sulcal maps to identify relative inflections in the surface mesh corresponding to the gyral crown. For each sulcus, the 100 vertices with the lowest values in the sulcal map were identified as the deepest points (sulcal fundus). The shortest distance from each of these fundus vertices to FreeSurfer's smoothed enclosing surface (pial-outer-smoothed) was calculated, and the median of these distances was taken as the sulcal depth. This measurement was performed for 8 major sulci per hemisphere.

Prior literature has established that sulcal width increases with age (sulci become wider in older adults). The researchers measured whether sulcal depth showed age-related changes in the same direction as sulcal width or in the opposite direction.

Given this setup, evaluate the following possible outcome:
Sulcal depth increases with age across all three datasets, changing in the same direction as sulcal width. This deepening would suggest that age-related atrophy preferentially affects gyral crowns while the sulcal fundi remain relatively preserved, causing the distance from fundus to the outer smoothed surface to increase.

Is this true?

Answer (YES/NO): NO